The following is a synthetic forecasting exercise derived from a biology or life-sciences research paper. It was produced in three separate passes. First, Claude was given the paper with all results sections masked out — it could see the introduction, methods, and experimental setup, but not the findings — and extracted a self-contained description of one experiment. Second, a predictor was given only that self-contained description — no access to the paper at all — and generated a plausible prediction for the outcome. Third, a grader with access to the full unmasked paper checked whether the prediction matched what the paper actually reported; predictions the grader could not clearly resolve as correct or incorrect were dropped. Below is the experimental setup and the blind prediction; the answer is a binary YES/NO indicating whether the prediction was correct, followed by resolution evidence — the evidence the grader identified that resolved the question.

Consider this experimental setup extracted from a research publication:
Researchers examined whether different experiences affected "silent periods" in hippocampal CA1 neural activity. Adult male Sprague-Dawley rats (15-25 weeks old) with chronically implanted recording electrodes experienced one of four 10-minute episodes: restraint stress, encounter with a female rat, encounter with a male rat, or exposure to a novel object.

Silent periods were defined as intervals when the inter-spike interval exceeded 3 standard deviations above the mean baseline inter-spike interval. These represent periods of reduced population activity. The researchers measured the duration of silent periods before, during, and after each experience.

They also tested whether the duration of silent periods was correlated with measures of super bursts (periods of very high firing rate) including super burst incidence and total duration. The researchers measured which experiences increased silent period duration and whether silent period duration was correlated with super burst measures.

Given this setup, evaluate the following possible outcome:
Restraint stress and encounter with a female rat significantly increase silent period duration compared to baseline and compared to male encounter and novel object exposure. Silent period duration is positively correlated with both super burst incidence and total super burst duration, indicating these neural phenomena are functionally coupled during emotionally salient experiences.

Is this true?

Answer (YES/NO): NO